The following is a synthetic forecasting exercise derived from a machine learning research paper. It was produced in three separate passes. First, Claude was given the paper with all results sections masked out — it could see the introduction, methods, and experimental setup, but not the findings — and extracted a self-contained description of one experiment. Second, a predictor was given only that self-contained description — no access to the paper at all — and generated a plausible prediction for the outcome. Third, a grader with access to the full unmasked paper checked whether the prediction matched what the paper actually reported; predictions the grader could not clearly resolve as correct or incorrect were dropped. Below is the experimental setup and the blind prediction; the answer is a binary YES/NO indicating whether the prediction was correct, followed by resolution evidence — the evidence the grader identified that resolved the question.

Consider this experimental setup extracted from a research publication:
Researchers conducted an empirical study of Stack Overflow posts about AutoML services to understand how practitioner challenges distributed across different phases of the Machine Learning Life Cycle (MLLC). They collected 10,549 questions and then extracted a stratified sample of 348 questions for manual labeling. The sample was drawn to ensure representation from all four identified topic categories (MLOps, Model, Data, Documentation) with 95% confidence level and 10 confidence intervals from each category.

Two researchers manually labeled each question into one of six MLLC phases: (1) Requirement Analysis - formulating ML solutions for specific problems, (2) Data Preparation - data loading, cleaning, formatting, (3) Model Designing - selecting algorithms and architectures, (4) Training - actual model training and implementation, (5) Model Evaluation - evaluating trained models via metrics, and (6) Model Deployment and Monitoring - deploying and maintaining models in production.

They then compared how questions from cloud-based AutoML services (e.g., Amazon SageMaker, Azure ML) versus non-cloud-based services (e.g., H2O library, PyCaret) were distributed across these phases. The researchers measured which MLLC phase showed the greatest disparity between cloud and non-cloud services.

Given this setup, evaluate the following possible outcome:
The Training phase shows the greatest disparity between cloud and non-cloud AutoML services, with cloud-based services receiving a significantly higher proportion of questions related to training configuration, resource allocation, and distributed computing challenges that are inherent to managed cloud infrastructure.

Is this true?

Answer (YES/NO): NO